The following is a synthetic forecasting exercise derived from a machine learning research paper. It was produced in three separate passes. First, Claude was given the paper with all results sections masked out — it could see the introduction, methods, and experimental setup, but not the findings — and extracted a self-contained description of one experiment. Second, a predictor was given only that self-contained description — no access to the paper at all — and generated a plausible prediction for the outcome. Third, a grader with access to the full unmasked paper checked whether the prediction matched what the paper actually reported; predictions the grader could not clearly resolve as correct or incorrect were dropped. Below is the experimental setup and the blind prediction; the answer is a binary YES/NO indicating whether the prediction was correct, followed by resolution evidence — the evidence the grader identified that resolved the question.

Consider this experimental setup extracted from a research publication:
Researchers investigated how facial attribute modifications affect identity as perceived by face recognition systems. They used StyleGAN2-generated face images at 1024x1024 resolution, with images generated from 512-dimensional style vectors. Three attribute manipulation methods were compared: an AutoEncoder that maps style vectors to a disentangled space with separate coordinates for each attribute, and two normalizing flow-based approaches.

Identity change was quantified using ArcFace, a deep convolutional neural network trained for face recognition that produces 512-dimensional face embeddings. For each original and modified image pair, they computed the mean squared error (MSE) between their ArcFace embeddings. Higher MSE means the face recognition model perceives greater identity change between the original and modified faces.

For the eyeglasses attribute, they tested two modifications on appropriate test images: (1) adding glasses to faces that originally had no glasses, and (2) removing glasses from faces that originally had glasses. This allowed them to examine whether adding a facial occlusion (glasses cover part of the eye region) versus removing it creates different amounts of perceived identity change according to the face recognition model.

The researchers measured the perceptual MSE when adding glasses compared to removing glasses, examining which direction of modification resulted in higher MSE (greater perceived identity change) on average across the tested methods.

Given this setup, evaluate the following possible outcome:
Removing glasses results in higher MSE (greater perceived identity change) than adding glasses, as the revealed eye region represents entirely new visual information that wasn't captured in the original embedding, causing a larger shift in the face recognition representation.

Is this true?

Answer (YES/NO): NO